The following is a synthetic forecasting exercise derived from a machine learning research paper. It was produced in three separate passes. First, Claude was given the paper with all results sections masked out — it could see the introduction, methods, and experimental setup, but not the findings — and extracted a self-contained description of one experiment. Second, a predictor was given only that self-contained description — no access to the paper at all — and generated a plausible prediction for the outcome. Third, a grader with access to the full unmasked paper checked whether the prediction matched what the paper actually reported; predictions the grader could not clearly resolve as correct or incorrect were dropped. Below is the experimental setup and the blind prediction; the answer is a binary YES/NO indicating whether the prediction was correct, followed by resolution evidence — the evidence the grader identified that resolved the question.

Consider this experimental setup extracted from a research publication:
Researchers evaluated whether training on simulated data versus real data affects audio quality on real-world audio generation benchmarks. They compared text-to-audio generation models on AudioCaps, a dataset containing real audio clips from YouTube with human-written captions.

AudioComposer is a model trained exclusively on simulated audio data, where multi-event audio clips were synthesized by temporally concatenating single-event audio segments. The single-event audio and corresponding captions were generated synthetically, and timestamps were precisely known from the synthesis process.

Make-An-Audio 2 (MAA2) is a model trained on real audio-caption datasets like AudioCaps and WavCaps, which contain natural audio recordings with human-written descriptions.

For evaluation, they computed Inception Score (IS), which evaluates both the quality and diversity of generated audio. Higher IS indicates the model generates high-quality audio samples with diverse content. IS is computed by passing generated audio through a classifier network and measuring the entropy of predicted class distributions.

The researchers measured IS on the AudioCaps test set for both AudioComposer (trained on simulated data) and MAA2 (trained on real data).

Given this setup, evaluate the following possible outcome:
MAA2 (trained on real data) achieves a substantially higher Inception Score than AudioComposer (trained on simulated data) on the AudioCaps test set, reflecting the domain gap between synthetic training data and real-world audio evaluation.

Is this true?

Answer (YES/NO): YES